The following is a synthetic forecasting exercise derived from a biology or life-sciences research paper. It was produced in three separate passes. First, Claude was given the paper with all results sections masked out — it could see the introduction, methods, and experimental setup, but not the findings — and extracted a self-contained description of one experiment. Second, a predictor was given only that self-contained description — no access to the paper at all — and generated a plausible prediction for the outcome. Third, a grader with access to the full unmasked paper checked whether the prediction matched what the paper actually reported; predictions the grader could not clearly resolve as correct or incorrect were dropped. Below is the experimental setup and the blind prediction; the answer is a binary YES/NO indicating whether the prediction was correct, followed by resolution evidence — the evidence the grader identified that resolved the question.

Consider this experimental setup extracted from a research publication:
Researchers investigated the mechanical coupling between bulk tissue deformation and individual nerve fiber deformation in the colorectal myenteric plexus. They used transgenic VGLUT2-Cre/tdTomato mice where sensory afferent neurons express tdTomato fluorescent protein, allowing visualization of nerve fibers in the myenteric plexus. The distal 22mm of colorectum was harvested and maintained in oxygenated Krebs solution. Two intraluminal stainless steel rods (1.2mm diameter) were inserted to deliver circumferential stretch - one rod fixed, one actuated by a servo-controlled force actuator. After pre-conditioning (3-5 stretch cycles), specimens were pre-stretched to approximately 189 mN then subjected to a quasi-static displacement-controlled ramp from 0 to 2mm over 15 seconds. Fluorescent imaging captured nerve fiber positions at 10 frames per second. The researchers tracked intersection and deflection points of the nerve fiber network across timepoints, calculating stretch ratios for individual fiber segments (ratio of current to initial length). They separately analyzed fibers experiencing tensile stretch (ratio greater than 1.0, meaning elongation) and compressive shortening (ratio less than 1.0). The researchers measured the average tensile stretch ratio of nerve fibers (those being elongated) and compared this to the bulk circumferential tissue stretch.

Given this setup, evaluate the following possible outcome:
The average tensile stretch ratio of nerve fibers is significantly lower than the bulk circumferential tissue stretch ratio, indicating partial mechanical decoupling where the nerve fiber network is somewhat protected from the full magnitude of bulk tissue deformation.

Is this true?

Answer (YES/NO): YES